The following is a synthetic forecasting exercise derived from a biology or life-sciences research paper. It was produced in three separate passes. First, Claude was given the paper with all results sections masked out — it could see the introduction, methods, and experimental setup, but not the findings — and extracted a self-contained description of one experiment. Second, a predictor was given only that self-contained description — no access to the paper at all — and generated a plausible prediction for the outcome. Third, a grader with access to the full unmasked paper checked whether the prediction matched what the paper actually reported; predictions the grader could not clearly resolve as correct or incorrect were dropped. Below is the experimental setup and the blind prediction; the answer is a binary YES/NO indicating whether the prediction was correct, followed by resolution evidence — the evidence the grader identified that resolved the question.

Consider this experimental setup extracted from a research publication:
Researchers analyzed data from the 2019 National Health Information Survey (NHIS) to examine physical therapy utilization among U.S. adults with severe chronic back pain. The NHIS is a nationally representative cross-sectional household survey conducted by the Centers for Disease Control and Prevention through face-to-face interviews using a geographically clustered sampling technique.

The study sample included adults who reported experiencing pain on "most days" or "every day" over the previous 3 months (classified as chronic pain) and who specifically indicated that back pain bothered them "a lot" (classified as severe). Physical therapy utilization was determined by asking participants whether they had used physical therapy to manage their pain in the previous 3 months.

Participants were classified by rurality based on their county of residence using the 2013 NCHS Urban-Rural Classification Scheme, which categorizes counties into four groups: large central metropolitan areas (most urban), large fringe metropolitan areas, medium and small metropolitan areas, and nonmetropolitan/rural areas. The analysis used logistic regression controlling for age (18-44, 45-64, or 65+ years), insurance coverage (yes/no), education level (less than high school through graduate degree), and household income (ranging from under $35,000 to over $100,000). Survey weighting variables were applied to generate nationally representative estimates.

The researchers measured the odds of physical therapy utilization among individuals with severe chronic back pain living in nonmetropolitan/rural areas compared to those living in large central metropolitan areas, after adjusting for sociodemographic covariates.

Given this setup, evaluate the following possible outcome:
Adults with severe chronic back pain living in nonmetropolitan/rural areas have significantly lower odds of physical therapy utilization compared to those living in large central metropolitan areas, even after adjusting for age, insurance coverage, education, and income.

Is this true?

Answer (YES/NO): YES